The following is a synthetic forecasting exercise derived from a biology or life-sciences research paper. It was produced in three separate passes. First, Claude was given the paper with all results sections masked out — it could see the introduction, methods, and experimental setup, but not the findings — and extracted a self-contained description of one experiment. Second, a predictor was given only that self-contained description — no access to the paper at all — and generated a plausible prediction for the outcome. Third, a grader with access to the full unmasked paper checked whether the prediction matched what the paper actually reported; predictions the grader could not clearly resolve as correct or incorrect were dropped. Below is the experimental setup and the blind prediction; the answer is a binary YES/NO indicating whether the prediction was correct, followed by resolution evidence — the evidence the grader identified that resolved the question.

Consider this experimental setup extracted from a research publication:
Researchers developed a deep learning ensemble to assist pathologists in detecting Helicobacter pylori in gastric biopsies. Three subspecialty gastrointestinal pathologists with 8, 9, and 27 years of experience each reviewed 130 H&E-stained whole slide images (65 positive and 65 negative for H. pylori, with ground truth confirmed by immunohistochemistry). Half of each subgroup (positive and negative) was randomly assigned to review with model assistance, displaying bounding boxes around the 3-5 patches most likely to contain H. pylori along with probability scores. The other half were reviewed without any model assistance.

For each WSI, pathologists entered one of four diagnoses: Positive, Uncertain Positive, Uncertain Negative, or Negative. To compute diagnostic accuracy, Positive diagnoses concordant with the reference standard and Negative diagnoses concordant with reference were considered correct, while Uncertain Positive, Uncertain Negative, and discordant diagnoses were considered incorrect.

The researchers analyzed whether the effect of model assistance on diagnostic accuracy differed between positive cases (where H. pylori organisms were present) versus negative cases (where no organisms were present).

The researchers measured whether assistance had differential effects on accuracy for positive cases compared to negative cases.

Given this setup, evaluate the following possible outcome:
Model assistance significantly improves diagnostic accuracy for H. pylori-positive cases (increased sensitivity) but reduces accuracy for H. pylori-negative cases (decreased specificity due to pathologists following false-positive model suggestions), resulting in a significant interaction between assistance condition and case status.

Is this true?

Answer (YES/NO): NO